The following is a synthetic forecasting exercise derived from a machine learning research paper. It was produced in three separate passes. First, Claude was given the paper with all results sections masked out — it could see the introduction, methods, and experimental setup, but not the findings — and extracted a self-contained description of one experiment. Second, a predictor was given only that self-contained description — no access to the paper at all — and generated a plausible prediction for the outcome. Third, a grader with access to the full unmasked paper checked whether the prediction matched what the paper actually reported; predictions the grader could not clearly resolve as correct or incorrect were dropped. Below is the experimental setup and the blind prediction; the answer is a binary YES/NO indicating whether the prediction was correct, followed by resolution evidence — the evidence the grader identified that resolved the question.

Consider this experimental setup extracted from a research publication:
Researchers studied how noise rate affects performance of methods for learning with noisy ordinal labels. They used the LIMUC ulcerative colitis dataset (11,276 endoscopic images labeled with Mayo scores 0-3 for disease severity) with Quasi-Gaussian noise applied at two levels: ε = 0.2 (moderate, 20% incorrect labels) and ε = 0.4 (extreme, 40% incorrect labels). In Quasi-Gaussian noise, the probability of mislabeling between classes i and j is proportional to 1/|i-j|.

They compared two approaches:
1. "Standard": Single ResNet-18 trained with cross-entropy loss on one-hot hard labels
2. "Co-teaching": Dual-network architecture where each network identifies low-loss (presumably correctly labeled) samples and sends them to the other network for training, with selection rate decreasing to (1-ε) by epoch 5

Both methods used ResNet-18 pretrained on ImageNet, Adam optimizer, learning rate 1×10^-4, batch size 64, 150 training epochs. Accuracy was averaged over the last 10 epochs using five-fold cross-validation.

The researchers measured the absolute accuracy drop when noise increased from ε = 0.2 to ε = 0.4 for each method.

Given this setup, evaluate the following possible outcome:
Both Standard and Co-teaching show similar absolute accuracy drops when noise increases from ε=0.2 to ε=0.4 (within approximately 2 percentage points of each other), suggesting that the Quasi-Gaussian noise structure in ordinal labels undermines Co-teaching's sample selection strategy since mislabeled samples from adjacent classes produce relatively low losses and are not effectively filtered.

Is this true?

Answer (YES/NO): NO